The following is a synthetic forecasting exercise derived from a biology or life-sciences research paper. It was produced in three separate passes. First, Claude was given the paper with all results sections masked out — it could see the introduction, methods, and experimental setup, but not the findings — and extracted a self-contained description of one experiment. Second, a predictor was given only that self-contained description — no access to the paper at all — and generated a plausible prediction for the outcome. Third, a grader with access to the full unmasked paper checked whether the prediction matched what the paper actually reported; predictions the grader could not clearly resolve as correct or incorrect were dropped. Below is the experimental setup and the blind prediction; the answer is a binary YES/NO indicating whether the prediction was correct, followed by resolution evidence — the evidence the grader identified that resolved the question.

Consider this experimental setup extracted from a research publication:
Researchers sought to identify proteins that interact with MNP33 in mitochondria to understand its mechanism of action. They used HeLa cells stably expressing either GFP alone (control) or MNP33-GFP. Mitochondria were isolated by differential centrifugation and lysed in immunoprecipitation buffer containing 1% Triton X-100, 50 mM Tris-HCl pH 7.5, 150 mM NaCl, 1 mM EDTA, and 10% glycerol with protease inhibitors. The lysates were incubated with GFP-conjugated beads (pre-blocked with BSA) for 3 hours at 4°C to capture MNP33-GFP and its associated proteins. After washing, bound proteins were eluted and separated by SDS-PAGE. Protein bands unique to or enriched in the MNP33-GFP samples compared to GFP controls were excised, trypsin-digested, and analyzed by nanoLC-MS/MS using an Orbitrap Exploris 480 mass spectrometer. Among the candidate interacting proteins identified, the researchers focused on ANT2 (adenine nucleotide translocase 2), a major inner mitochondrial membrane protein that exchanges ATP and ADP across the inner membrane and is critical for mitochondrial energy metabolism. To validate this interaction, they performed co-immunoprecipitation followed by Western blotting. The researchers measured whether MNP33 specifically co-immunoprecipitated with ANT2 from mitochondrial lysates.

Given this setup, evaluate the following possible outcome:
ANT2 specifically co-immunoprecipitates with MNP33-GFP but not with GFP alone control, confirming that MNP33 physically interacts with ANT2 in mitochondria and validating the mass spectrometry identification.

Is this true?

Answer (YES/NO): YES